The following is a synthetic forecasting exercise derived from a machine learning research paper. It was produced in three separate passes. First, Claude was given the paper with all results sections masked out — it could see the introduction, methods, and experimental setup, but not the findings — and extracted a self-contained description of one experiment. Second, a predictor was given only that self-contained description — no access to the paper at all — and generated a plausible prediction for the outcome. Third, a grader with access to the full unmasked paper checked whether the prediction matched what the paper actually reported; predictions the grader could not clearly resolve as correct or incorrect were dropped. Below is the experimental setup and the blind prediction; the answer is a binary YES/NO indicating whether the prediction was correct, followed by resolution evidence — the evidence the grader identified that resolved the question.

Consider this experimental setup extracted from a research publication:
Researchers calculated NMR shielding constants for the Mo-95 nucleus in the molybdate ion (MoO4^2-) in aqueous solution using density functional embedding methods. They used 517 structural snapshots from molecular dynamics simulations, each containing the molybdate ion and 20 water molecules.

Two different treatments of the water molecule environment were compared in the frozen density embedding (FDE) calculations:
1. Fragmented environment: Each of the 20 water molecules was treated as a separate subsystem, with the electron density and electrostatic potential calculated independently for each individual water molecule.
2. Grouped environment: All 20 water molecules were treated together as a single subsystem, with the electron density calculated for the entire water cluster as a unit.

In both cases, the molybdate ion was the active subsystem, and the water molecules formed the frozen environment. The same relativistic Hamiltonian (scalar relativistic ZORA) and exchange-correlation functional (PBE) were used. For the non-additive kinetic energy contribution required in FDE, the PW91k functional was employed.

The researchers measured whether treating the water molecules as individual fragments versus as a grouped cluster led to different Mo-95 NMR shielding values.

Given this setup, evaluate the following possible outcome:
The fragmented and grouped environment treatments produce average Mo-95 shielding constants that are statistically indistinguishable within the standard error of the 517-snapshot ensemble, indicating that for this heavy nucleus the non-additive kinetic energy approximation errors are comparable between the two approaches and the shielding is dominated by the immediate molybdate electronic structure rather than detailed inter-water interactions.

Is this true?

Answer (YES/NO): NO